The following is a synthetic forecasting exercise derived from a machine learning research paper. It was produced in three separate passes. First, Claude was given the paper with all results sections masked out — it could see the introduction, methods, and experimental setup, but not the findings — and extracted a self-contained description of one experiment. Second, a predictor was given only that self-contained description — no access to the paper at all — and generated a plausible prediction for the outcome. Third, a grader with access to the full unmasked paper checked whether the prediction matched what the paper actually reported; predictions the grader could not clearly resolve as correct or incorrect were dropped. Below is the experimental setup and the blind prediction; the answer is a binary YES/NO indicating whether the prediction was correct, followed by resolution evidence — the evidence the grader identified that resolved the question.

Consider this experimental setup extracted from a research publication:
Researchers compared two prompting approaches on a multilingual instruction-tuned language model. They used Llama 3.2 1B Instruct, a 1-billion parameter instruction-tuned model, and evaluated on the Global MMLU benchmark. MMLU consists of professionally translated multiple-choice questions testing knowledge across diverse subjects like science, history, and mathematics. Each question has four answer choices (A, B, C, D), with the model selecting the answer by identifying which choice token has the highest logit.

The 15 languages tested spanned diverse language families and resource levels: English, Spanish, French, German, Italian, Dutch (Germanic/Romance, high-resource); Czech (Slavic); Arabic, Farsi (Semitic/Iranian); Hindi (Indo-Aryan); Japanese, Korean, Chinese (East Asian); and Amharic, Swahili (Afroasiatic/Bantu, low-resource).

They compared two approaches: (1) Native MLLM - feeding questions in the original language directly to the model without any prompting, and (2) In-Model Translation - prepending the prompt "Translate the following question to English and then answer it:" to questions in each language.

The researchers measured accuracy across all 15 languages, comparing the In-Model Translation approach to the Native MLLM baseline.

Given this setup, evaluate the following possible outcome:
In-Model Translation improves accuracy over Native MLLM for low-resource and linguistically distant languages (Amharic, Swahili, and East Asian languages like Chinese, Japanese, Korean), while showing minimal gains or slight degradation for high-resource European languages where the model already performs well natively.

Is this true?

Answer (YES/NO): NO